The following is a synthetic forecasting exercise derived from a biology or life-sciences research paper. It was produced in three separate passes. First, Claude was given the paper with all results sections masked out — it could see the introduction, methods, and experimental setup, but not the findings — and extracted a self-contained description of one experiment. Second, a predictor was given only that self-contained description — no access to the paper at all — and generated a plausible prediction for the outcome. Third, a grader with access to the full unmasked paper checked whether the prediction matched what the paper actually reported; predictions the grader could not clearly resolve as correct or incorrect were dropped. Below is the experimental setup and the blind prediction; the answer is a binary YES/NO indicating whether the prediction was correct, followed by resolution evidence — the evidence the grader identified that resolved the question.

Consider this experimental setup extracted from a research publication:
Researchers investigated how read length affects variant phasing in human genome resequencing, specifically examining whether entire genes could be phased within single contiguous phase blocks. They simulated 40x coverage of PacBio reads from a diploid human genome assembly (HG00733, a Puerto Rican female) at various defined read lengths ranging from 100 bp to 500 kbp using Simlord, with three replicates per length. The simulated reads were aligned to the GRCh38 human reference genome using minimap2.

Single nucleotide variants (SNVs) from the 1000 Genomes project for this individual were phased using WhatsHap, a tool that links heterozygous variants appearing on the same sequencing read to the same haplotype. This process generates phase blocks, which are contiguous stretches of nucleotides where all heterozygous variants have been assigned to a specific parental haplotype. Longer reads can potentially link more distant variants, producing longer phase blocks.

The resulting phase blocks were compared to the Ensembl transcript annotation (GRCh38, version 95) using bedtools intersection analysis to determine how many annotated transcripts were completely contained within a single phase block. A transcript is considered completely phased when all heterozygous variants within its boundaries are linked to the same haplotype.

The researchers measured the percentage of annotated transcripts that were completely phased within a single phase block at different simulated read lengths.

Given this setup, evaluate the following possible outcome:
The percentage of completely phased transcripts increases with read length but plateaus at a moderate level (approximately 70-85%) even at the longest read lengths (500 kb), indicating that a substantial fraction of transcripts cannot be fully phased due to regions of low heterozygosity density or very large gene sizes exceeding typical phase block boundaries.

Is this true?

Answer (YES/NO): NO